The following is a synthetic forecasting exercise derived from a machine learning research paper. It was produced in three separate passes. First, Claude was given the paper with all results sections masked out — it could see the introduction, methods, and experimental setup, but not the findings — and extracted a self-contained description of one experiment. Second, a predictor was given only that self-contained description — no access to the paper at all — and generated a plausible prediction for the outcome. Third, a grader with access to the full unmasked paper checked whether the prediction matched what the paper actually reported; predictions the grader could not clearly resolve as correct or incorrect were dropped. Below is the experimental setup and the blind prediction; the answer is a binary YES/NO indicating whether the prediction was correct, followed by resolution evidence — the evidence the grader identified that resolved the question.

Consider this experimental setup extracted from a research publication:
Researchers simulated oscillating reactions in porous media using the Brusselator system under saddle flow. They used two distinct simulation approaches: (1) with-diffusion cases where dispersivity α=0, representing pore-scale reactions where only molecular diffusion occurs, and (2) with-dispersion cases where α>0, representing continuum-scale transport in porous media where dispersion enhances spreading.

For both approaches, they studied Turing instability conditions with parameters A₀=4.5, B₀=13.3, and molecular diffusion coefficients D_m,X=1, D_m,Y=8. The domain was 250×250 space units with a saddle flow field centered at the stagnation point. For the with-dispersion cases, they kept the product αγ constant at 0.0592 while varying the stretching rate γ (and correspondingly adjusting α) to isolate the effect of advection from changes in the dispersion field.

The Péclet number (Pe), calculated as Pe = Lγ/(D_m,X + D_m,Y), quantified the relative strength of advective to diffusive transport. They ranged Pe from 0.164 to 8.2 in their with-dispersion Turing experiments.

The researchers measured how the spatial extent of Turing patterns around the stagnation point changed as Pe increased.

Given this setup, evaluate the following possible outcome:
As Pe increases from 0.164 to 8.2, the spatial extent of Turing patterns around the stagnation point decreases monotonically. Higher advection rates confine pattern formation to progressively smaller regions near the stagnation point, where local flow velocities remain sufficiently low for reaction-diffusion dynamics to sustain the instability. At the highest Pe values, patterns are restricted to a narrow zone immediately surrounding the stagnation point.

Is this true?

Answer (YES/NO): NO